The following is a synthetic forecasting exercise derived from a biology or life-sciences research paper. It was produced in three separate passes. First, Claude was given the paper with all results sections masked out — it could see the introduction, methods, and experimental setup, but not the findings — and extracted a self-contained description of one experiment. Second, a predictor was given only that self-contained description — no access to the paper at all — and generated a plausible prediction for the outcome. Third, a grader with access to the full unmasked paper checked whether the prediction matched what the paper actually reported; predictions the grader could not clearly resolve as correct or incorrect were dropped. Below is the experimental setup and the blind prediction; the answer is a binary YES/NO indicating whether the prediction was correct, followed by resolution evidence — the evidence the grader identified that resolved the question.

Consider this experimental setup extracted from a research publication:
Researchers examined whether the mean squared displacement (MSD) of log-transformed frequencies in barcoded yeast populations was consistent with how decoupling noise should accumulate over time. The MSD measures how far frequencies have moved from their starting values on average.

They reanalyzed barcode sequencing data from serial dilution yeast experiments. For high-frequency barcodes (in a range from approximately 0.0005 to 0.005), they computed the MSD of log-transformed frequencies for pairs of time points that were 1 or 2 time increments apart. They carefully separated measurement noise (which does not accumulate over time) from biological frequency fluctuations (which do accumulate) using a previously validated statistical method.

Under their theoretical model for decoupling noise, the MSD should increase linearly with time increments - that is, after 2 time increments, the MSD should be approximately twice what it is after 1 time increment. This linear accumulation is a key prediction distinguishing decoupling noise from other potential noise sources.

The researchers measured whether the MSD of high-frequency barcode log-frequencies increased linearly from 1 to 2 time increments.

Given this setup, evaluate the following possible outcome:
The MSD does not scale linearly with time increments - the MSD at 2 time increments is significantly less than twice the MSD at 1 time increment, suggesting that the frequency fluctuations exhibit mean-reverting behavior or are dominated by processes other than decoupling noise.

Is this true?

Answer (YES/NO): NO